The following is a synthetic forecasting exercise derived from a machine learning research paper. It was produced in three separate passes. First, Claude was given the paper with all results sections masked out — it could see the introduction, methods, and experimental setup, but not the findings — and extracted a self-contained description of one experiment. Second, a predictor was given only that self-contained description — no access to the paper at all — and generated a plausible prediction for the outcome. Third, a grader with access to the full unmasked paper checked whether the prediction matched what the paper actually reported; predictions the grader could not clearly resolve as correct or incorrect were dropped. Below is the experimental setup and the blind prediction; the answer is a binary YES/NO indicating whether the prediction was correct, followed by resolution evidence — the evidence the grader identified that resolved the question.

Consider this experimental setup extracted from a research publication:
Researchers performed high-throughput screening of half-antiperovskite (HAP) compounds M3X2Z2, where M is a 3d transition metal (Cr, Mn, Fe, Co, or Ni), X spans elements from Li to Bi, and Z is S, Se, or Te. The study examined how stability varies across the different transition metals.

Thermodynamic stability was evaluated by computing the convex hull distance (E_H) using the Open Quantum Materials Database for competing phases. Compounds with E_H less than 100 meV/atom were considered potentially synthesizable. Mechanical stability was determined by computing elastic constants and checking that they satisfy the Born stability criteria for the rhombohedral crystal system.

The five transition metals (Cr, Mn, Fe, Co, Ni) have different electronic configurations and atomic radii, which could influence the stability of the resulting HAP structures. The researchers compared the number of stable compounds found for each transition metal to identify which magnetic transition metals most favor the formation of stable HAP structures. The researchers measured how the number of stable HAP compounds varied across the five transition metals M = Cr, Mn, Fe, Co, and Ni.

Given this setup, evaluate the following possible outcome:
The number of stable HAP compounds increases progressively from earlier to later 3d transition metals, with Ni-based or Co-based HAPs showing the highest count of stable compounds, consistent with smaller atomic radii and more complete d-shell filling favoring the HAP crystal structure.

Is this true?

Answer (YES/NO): NO